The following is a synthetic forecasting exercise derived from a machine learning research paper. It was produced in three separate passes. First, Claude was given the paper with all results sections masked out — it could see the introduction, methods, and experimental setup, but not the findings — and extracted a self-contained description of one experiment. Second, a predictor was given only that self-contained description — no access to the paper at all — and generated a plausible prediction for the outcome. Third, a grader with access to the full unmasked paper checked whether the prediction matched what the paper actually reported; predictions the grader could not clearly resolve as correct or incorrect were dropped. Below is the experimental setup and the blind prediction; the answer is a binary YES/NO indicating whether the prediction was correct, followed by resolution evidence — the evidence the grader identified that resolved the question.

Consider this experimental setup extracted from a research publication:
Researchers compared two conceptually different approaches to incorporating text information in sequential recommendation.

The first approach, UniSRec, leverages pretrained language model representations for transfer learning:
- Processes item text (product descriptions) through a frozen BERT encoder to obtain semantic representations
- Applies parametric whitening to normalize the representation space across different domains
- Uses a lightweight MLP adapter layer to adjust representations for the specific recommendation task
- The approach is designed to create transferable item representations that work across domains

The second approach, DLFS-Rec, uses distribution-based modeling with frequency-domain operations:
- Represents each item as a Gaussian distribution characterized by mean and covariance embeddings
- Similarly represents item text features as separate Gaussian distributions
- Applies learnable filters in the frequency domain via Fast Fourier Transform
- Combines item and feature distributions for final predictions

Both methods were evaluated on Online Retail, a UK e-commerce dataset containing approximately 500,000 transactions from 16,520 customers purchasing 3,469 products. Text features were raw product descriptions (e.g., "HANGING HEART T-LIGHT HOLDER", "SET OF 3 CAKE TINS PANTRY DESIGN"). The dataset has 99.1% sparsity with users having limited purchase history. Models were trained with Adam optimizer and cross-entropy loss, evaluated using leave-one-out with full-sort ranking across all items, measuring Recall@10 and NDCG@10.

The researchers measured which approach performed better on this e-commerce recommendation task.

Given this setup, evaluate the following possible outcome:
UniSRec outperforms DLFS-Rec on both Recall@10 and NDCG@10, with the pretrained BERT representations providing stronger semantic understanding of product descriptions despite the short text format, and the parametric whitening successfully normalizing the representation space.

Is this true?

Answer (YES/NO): NO